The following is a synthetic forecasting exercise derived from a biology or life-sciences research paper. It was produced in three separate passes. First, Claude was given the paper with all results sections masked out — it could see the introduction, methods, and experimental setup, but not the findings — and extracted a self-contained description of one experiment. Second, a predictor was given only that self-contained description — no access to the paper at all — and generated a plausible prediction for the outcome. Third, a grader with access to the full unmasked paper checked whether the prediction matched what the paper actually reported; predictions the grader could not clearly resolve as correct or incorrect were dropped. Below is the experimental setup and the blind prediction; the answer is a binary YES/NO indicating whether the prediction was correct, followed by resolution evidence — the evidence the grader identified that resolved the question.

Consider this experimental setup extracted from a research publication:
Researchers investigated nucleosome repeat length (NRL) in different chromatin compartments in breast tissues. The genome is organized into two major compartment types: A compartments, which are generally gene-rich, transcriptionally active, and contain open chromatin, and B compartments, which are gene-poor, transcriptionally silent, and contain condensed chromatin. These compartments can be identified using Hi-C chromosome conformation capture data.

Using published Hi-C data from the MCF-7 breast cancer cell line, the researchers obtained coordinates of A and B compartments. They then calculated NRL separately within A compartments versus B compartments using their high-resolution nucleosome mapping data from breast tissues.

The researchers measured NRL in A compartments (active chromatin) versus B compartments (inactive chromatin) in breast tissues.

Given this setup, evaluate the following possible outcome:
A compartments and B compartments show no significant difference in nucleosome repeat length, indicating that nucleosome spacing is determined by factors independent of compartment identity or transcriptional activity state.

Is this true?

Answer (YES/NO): NO